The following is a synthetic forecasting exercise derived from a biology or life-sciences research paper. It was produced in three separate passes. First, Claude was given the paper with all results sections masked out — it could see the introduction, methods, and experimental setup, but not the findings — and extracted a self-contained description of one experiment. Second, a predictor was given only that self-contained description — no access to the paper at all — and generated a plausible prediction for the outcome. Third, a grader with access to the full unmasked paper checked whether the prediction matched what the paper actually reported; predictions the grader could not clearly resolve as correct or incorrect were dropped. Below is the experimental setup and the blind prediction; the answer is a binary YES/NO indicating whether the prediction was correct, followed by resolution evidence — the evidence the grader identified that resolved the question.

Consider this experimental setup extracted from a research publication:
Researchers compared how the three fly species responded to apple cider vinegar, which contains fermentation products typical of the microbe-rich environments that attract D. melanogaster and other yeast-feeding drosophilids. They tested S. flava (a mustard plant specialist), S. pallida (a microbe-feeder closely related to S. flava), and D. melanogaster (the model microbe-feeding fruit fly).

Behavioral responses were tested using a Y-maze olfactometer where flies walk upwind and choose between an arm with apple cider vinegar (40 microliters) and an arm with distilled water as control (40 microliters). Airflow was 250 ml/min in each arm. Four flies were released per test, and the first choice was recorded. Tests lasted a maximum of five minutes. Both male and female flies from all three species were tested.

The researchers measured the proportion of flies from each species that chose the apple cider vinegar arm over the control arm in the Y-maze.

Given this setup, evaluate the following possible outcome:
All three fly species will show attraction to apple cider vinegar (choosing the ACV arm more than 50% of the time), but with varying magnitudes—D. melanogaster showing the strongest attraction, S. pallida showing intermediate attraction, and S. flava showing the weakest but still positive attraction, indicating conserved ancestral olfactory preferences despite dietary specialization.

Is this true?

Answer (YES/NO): NO